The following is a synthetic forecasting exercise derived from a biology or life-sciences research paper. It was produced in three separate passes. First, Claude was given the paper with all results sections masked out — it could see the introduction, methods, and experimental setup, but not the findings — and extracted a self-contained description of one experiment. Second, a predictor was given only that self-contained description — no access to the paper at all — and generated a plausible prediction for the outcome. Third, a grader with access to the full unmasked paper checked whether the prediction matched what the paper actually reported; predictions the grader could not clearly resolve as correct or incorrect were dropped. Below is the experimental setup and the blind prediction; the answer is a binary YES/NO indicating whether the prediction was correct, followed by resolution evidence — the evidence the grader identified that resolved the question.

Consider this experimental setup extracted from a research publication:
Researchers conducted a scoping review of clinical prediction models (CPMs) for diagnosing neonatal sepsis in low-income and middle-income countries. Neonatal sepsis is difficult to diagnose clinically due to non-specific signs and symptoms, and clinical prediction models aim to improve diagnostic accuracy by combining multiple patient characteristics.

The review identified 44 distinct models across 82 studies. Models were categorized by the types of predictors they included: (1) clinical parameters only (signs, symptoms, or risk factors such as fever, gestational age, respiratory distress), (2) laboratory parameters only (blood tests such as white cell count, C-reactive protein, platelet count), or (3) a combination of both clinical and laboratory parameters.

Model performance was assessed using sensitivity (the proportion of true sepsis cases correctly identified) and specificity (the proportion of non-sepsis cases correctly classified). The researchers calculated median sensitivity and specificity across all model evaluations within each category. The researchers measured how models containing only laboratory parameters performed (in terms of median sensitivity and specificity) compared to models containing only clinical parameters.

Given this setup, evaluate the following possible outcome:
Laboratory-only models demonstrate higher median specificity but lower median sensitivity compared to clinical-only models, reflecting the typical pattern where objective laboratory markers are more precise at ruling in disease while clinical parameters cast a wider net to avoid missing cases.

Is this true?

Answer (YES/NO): NO